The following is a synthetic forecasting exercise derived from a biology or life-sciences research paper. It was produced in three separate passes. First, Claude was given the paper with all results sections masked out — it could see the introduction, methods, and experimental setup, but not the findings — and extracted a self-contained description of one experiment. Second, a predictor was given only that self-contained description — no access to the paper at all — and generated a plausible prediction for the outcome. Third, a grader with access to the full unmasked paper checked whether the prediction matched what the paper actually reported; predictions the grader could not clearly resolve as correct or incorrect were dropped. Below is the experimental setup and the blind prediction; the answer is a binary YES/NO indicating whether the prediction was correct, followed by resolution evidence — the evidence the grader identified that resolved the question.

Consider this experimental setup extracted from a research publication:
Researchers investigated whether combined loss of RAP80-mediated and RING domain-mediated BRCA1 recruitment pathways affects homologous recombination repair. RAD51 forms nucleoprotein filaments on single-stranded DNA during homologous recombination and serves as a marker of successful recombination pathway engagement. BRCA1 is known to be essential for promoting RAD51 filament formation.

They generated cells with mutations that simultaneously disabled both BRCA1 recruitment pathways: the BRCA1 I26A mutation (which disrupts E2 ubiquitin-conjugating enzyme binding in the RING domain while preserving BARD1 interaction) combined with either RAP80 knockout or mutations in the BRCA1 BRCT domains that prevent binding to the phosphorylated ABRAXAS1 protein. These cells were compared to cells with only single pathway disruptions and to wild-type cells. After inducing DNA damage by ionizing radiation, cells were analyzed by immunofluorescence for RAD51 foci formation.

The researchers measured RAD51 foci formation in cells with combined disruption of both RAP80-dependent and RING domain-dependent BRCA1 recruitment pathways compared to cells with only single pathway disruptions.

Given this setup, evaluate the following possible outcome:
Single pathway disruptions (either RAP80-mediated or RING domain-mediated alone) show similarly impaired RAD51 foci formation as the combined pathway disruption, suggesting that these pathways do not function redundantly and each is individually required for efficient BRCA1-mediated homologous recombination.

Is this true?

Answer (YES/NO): NO